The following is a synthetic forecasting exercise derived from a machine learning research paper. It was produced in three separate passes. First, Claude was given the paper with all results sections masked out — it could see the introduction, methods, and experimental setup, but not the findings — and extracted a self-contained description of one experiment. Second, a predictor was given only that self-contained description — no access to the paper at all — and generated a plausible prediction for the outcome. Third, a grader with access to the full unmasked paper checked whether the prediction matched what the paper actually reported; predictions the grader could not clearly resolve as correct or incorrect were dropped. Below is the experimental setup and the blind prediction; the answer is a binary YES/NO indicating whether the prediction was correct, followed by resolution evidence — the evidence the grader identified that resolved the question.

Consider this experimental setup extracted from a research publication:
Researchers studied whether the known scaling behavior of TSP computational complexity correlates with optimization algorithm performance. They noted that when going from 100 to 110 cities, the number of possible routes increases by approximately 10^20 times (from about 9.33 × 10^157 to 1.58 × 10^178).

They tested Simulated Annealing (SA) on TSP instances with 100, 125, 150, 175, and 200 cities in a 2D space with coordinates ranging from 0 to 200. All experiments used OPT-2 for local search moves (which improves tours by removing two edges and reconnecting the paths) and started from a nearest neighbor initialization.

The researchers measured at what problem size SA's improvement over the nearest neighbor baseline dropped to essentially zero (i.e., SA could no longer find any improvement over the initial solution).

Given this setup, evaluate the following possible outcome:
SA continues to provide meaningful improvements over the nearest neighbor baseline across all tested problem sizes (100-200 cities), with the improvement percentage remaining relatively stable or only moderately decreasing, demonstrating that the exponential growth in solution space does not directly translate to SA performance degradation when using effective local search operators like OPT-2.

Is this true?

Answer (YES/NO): NO